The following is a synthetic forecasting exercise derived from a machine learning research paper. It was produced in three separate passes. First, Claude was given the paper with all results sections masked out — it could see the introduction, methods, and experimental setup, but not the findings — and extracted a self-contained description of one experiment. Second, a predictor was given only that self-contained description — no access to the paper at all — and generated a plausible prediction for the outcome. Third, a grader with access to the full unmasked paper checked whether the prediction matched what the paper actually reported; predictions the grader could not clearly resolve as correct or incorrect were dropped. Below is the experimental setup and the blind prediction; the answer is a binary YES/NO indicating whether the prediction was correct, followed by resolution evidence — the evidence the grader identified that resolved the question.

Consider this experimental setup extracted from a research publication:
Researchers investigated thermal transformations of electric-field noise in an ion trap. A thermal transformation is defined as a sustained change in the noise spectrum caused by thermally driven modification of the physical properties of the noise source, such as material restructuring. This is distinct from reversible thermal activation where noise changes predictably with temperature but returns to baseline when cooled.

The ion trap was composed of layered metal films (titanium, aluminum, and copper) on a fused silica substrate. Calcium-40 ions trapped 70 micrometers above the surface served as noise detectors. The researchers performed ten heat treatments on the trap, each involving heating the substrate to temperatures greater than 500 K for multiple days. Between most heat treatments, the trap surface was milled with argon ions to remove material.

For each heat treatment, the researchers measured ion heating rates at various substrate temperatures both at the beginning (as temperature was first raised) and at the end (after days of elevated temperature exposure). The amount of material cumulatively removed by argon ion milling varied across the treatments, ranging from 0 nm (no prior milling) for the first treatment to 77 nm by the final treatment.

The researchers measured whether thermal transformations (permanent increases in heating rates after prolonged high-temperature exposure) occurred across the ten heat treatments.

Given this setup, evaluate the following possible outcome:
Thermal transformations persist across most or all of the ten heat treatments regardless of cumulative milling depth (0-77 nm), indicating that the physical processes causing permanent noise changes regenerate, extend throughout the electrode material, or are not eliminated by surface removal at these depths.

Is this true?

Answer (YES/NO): NO